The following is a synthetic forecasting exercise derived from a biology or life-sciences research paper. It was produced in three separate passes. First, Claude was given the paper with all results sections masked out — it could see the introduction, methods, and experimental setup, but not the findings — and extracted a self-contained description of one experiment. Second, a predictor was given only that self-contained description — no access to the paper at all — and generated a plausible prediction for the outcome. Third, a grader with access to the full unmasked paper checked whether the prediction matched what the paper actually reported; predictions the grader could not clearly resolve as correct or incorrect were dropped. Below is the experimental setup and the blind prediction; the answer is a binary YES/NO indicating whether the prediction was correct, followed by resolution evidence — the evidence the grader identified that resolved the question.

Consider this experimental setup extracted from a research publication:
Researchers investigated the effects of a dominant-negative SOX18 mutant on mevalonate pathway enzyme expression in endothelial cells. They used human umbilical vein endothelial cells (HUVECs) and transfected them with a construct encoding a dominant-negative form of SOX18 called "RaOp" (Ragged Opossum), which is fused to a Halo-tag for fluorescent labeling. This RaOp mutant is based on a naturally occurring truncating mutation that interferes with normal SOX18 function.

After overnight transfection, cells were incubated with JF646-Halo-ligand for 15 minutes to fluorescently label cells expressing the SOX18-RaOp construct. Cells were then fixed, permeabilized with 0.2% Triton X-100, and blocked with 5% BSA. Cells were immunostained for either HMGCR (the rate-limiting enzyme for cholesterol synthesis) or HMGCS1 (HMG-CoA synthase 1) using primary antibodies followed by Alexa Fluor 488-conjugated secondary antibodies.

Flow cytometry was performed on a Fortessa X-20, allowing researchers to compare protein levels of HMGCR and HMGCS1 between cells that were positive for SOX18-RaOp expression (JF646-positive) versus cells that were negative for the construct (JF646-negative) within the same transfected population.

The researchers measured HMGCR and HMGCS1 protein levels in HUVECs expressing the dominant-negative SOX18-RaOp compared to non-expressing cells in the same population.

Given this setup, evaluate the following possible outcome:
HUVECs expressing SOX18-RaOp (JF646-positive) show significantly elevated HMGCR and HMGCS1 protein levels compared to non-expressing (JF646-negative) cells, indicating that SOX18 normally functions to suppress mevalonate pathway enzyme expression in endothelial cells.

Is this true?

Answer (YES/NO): NO